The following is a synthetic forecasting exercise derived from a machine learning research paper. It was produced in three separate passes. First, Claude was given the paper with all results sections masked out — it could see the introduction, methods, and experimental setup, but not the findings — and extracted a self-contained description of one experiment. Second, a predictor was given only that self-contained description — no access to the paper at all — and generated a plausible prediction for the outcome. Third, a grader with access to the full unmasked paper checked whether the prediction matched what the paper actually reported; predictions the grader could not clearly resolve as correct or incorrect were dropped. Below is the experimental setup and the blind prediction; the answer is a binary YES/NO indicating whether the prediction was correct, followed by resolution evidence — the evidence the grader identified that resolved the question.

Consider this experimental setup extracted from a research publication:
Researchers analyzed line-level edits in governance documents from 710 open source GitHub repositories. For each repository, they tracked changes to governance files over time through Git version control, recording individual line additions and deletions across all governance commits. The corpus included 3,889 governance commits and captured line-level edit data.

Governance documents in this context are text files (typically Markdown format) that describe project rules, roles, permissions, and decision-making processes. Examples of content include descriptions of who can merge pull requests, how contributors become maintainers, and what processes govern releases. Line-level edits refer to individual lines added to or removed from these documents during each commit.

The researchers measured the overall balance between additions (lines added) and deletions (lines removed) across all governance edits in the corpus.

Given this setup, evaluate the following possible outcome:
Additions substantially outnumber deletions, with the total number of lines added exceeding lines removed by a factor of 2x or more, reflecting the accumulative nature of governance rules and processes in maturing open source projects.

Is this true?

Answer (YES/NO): YES